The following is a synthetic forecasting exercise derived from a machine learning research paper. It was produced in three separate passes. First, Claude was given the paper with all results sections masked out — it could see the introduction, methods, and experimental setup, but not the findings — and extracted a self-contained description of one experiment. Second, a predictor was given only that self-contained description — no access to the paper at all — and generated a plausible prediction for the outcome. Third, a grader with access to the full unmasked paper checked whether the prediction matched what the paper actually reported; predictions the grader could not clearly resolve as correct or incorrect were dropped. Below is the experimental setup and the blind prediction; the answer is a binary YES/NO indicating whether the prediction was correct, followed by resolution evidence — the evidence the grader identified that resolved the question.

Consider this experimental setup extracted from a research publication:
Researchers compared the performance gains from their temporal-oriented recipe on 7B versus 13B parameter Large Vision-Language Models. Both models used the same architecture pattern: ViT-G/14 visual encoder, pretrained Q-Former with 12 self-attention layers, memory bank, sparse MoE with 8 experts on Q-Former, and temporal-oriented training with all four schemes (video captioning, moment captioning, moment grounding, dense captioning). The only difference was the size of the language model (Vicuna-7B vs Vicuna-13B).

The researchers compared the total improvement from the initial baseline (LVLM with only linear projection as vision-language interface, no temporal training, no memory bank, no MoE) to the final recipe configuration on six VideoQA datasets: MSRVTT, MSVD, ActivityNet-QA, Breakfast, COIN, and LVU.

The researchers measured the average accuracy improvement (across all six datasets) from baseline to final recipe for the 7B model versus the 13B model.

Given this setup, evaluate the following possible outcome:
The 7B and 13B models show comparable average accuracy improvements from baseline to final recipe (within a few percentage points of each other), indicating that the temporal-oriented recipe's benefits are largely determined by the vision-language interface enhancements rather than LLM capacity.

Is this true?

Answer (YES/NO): NO